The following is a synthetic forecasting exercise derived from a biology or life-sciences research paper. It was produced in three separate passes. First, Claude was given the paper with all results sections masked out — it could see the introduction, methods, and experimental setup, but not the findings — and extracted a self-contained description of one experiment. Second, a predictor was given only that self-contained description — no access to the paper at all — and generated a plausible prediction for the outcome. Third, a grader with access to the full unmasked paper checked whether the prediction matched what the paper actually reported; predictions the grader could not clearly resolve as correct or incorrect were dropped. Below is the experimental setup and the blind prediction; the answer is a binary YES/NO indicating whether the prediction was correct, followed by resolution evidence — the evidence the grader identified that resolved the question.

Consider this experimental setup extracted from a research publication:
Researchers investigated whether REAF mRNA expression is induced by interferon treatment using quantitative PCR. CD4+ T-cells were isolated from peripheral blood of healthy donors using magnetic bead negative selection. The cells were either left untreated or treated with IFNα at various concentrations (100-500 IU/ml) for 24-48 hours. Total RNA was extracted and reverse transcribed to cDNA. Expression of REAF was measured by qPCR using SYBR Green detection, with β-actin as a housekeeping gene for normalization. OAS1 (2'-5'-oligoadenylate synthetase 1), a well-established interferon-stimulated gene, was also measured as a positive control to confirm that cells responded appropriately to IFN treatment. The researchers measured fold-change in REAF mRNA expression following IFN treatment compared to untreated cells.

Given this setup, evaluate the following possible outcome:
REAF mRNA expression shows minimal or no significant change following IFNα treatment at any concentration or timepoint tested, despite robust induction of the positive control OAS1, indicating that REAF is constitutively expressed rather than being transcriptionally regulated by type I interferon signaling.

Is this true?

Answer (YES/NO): YES